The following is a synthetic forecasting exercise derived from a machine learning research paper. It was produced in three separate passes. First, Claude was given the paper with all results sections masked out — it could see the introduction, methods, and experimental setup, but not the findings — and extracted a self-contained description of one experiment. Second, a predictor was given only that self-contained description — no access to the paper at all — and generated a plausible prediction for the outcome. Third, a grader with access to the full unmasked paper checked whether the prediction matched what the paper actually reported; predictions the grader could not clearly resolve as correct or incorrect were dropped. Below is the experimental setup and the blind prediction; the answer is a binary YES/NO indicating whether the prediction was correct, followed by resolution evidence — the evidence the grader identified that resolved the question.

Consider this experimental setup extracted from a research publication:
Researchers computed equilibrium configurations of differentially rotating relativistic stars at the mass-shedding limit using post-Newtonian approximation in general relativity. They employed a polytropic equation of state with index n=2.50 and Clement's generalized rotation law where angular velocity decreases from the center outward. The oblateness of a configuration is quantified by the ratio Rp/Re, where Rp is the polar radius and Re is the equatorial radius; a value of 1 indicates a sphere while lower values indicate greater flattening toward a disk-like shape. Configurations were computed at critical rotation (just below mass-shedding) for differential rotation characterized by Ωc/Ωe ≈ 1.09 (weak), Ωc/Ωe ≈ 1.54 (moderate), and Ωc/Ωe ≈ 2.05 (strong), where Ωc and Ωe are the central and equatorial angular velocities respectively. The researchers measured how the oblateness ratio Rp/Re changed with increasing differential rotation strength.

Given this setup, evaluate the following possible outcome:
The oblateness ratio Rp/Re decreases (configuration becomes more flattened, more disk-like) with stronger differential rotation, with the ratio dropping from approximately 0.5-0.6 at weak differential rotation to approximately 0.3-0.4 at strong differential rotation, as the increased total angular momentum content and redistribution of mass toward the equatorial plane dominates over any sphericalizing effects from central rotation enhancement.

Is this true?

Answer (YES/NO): NO